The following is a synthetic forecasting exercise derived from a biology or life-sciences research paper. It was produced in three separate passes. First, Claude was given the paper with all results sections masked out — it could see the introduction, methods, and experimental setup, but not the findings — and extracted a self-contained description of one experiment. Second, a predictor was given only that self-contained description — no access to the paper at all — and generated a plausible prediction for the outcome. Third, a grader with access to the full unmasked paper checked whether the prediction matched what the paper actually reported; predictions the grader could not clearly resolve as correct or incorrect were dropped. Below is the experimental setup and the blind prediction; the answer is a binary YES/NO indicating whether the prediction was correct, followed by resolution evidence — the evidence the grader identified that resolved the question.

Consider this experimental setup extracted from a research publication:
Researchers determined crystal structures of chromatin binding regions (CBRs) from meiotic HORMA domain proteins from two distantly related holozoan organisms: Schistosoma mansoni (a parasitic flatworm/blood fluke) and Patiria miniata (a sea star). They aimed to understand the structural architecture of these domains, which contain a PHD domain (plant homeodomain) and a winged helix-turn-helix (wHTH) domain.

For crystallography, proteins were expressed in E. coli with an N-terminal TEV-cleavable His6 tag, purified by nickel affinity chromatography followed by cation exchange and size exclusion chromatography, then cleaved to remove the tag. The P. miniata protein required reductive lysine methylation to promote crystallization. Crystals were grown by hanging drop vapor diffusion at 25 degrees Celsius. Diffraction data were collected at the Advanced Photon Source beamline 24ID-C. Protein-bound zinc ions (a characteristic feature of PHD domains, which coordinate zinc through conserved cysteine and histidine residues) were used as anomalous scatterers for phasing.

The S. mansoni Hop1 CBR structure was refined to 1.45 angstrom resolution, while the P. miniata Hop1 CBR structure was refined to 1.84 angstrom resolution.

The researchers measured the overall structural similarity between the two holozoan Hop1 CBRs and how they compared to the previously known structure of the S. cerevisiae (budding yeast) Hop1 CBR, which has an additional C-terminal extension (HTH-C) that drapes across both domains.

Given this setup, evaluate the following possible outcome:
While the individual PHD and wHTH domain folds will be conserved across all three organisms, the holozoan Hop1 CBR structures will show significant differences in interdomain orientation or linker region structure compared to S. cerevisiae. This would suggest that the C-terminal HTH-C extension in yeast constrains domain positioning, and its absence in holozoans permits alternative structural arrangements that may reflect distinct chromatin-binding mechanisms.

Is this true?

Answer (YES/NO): NO